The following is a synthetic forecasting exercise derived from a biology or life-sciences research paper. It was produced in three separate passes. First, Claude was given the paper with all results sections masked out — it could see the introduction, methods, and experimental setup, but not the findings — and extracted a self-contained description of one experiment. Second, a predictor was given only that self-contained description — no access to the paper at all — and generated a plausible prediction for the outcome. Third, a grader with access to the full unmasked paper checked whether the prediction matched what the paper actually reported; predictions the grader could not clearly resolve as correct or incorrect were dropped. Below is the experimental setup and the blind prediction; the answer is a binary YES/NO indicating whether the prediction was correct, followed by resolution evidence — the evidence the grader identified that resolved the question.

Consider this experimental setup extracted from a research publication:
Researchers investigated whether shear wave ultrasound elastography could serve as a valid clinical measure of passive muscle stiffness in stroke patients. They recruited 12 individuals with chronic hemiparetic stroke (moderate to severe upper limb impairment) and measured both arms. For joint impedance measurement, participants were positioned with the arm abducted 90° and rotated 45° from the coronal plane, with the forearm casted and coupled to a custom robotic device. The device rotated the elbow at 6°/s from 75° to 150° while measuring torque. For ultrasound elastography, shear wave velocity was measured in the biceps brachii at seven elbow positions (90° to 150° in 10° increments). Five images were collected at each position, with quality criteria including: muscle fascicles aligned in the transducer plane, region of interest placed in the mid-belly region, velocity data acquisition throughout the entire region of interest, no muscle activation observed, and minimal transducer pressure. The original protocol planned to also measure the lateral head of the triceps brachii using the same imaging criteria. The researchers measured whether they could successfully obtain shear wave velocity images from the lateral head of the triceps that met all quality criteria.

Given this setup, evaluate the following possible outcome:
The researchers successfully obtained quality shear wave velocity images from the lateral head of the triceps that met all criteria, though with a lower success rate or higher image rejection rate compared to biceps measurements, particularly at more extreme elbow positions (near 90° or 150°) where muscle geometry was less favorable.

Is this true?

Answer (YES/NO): NO